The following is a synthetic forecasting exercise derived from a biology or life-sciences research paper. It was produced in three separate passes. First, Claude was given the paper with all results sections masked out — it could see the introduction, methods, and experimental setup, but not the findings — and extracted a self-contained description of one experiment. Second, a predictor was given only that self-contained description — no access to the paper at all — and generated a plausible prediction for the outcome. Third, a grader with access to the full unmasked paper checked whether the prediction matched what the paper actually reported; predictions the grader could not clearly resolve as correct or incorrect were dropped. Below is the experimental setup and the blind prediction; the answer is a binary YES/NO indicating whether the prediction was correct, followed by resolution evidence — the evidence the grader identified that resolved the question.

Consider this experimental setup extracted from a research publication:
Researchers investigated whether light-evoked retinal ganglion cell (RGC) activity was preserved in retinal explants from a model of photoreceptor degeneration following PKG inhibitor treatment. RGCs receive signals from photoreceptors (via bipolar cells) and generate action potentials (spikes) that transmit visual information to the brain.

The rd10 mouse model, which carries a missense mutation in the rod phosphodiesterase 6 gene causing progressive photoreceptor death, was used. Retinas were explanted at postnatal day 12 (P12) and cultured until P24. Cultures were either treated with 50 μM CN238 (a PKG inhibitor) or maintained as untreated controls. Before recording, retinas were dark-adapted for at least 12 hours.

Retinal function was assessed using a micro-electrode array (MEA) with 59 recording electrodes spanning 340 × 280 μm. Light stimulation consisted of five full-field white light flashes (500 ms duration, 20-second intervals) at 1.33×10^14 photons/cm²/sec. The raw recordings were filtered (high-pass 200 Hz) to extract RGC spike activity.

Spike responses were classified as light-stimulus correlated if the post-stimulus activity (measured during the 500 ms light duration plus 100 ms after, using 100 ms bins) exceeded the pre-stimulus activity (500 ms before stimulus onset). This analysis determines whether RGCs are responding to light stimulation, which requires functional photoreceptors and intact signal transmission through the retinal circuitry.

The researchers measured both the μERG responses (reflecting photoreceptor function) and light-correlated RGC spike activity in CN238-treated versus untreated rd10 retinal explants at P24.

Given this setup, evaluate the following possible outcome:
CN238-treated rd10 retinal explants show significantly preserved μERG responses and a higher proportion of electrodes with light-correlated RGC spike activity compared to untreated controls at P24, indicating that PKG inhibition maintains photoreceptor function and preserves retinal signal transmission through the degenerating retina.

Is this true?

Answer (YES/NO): YES